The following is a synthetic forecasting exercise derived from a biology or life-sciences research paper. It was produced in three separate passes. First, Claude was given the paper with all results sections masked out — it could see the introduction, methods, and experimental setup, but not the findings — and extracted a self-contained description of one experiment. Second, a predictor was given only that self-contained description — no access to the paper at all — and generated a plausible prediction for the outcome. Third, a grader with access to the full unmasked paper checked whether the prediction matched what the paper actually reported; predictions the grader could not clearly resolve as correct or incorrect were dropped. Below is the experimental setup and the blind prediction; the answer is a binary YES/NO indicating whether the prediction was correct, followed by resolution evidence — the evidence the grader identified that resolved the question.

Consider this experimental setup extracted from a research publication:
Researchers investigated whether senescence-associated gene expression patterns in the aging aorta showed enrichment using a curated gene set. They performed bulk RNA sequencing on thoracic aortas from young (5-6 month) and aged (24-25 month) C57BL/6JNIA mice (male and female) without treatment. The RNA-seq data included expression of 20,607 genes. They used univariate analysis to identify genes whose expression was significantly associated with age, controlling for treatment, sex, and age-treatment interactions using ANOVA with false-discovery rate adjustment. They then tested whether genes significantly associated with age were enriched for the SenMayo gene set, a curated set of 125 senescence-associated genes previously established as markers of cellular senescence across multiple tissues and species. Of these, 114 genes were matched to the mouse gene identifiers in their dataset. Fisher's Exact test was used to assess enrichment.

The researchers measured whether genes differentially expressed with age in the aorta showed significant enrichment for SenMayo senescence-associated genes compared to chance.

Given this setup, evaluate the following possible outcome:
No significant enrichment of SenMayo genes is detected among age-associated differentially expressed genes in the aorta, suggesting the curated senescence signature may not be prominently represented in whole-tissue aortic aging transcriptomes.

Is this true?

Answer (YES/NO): NO